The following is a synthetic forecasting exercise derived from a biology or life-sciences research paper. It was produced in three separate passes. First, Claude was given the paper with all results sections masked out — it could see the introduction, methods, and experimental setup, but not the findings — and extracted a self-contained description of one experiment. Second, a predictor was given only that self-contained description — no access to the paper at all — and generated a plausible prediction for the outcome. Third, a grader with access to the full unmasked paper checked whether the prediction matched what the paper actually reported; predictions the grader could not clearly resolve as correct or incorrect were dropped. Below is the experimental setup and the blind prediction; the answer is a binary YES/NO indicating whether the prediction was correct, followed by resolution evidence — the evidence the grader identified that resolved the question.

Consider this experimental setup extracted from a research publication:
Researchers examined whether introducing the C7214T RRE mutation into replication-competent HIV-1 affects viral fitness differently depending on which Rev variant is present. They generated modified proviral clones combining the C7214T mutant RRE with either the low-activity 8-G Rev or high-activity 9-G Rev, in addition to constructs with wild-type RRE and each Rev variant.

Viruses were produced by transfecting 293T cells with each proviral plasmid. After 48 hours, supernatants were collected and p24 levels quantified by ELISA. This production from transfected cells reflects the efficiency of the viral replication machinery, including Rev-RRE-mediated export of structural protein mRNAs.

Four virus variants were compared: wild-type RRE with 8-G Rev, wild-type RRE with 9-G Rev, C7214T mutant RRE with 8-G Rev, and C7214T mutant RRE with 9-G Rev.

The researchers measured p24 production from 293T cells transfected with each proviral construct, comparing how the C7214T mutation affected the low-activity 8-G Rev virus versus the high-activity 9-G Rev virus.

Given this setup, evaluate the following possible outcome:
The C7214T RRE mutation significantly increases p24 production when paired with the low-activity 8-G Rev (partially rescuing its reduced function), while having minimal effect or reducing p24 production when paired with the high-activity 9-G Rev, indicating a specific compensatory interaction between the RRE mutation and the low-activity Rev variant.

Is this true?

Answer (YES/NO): NO